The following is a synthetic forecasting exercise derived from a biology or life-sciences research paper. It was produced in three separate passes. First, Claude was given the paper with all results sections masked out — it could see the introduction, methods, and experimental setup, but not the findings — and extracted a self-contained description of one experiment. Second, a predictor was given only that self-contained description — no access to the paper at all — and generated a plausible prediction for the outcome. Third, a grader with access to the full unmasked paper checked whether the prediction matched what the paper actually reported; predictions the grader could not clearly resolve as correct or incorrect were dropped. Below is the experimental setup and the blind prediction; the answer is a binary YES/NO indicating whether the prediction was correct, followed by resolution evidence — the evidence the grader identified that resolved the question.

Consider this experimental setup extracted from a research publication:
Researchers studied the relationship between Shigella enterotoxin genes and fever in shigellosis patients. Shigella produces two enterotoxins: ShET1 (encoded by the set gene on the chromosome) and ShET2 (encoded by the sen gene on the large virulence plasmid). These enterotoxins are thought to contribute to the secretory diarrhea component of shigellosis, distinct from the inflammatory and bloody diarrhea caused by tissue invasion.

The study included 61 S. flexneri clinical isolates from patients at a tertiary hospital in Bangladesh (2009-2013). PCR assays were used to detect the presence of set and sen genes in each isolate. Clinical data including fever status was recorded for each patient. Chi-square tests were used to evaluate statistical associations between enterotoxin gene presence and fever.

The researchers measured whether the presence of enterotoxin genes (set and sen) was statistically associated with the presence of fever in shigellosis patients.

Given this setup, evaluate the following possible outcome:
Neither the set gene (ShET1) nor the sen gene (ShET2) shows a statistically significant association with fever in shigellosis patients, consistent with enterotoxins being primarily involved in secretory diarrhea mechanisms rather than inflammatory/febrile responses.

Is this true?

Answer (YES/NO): NO